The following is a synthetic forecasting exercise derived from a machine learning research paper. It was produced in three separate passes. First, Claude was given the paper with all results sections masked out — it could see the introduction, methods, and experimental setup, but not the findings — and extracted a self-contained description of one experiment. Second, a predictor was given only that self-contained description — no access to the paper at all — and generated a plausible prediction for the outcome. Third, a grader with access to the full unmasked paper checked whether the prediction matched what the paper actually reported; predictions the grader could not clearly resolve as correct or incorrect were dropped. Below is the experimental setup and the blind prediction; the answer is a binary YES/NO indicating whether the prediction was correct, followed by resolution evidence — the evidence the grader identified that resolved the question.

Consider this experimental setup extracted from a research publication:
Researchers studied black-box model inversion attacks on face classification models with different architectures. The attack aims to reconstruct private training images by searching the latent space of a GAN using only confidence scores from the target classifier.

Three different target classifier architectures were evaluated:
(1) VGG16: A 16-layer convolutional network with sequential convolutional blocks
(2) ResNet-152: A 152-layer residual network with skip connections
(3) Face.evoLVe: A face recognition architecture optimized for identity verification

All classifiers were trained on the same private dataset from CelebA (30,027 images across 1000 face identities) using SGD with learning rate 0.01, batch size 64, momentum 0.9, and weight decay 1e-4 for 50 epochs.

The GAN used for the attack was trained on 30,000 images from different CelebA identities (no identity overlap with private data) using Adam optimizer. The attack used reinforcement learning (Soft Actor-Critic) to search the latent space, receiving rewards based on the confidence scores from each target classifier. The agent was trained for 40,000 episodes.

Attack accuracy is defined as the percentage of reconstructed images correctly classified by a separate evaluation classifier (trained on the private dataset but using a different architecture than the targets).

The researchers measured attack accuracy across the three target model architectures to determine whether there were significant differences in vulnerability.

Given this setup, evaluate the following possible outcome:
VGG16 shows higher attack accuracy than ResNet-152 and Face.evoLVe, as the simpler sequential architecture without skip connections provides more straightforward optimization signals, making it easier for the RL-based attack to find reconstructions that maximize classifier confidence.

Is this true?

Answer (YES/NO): NO